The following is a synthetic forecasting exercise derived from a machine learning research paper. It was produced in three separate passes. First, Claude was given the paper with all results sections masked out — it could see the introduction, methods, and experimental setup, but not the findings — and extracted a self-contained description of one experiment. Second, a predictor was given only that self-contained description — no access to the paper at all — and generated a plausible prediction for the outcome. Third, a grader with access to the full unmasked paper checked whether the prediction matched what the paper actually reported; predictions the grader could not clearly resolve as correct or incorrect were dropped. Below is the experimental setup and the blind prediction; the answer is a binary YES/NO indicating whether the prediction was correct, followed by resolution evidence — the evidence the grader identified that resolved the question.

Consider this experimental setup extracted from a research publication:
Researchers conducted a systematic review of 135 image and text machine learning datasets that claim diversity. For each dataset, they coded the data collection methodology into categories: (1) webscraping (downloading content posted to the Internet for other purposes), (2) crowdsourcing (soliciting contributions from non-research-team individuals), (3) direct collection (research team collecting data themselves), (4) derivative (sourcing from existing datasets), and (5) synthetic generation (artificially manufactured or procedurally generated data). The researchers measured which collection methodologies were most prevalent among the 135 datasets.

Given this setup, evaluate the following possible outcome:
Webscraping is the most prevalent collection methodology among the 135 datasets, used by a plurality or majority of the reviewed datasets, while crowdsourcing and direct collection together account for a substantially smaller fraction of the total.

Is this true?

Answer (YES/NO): NO